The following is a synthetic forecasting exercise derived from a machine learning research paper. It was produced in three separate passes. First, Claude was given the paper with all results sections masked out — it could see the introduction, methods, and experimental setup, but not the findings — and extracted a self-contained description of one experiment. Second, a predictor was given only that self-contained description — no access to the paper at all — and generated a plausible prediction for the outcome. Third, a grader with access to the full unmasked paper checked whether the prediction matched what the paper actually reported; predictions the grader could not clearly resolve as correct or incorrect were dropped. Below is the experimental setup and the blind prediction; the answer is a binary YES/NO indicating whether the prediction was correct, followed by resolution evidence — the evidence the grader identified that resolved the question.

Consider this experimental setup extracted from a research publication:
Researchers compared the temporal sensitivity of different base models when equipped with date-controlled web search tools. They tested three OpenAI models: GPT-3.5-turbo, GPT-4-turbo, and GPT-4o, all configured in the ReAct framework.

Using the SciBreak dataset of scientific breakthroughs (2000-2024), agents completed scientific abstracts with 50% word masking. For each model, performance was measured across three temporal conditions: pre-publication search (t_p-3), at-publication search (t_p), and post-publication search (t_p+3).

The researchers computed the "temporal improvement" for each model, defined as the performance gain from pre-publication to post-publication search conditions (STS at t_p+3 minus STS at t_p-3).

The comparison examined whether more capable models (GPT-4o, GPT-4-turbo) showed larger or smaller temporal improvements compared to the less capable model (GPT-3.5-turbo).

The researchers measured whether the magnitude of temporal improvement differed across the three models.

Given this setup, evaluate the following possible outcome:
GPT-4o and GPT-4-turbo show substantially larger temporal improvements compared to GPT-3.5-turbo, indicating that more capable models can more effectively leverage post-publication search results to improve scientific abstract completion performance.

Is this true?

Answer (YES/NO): NO